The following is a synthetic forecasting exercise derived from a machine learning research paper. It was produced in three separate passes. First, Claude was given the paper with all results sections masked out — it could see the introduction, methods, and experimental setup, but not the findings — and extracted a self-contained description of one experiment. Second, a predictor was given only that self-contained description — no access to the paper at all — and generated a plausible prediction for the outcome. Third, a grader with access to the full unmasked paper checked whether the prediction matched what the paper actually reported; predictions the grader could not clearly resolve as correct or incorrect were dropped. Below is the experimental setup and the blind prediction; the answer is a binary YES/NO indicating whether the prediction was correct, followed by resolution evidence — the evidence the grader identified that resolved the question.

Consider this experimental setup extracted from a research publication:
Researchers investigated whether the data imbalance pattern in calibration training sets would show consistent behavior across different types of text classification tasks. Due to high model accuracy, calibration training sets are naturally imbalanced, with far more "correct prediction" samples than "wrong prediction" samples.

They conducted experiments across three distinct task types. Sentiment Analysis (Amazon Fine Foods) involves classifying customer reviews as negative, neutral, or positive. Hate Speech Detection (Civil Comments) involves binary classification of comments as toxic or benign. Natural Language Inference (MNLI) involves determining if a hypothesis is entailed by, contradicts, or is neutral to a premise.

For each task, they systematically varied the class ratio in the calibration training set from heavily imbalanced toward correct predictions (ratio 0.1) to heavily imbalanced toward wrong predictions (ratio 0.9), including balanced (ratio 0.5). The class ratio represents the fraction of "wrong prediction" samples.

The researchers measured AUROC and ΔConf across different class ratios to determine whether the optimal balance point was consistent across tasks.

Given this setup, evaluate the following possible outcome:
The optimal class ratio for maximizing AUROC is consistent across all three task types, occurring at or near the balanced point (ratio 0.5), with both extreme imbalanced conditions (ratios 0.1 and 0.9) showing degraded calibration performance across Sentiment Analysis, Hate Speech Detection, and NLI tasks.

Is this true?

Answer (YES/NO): YES